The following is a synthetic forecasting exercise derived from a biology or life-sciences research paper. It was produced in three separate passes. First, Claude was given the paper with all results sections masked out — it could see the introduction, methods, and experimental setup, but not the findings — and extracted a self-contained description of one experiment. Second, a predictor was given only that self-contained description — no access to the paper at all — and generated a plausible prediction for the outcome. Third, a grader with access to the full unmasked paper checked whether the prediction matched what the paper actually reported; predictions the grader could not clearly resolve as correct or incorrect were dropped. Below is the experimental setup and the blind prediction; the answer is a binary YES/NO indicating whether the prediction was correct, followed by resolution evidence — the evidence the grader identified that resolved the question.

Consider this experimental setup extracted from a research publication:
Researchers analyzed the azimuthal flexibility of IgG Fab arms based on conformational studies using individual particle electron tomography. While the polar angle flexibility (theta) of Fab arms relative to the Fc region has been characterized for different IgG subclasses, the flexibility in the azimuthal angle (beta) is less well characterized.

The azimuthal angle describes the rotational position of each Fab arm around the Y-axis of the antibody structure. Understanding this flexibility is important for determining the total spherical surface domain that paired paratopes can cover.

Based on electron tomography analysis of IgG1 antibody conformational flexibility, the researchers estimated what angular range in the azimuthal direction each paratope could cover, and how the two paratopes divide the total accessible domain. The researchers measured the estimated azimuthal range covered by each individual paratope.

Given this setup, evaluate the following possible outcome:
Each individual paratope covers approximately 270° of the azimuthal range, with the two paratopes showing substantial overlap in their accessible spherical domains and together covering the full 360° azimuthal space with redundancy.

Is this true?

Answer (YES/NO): NO